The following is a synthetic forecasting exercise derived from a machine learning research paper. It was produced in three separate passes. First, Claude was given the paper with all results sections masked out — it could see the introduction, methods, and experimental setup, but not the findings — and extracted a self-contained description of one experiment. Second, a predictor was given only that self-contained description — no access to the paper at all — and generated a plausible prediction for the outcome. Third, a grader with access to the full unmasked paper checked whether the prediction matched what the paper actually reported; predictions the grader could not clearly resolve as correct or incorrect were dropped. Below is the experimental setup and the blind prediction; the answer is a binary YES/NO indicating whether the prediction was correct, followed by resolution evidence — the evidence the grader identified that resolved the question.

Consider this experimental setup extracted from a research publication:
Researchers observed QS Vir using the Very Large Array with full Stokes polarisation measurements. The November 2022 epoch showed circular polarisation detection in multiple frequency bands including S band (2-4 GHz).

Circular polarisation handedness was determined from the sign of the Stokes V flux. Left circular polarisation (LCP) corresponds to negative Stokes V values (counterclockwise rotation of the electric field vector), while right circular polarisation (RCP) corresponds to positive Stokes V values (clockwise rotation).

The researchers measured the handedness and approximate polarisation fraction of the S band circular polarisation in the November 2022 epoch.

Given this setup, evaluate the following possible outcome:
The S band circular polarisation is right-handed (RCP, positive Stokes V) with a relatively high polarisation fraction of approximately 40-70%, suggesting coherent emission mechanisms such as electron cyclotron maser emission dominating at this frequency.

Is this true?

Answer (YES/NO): NO